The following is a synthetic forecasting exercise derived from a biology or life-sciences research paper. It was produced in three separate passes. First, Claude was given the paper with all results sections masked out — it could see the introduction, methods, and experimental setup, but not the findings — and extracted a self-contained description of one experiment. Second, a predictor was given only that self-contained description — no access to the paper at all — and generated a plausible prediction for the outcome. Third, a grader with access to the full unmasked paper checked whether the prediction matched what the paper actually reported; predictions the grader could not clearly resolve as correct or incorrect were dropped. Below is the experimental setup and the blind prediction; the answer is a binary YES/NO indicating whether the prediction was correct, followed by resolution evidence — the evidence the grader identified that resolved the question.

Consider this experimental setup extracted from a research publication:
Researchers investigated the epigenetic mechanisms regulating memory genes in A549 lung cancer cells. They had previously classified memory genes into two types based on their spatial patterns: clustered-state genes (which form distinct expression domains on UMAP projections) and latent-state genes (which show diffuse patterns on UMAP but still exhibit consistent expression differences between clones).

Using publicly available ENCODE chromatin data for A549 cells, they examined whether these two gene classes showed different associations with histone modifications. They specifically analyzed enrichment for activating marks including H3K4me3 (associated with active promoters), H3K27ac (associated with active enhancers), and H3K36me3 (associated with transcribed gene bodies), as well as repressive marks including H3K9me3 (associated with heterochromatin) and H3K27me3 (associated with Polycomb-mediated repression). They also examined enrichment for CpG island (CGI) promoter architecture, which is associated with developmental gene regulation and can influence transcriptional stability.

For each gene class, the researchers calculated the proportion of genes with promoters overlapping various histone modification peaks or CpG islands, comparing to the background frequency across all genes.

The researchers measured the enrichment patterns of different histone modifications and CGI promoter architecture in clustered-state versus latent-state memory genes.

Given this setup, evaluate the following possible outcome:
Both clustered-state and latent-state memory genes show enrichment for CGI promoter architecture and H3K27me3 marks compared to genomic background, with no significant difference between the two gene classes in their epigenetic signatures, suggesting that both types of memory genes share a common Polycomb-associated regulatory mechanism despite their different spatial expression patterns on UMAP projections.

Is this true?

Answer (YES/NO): NO